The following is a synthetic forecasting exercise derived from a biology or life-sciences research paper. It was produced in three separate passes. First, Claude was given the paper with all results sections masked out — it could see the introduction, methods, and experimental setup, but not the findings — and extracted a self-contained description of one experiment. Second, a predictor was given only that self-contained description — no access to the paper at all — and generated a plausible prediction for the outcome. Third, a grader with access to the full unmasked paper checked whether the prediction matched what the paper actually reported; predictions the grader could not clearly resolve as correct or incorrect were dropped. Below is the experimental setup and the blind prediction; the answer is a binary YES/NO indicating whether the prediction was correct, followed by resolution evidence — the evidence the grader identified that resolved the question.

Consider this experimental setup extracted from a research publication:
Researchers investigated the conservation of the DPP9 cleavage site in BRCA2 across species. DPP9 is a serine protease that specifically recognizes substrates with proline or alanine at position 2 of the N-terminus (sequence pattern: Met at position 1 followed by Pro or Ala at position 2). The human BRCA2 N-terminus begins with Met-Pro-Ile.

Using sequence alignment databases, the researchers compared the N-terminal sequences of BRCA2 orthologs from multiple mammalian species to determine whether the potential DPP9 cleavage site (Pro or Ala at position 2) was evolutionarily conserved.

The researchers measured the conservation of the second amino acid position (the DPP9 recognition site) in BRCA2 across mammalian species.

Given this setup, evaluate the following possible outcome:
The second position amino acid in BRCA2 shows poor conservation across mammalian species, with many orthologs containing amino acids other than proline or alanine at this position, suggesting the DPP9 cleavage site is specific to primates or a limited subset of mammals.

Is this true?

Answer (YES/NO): NO